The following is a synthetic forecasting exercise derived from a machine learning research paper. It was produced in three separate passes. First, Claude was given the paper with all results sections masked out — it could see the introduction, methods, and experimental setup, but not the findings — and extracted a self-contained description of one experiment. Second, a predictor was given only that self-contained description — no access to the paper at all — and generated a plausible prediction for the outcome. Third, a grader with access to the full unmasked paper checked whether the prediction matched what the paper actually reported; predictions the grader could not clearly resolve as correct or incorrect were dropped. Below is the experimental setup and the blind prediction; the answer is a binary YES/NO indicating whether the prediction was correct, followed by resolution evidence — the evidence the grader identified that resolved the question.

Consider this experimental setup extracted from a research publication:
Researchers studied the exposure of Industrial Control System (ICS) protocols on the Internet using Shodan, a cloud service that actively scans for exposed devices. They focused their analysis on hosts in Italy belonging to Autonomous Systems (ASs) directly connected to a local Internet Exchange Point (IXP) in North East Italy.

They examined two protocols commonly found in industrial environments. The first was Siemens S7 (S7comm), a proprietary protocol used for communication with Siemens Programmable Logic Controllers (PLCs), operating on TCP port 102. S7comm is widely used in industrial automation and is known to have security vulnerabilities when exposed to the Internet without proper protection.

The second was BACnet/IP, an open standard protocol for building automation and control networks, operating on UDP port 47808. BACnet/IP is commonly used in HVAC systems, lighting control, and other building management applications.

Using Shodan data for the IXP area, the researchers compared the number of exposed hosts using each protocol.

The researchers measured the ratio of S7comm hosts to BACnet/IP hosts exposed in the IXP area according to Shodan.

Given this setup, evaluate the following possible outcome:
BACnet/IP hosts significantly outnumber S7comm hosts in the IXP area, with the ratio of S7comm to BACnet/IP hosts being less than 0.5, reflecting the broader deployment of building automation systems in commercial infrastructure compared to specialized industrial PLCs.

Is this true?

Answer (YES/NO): NO